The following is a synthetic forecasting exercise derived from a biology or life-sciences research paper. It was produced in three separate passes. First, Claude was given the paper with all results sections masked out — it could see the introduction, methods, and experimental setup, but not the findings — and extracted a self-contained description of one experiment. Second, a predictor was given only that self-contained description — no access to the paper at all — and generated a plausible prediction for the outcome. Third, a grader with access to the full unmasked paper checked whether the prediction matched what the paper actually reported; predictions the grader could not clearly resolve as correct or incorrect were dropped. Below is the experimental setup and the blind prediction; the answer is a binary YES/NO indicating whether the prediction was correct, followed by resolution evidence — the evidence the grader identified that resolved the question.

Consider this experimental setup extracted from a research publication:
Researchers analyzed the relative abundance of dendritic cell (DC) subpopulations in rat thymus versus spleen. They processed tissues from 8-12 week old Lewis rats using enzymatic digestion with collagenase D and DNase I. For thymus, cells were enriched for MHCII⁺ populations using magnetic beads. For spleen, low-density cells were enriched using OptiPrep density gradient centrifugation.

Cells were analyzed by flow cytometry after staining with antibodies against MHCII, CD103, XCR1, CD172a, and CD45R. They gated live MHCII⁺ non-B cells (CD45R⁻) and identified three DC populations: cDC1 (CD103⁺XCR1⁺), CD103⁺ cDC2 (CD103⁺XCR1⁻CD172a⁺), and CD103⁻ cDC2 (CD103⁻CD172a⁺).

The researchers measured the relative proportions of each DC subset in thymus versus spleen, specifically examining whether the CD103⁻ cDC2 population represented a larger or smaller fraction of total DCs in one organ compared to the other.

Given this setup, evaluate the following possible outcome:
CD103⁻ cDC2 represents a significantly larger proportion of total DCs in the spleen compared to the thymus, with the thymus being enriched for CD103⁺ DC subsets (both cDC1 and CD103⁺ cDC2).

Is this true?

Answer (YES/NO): NO